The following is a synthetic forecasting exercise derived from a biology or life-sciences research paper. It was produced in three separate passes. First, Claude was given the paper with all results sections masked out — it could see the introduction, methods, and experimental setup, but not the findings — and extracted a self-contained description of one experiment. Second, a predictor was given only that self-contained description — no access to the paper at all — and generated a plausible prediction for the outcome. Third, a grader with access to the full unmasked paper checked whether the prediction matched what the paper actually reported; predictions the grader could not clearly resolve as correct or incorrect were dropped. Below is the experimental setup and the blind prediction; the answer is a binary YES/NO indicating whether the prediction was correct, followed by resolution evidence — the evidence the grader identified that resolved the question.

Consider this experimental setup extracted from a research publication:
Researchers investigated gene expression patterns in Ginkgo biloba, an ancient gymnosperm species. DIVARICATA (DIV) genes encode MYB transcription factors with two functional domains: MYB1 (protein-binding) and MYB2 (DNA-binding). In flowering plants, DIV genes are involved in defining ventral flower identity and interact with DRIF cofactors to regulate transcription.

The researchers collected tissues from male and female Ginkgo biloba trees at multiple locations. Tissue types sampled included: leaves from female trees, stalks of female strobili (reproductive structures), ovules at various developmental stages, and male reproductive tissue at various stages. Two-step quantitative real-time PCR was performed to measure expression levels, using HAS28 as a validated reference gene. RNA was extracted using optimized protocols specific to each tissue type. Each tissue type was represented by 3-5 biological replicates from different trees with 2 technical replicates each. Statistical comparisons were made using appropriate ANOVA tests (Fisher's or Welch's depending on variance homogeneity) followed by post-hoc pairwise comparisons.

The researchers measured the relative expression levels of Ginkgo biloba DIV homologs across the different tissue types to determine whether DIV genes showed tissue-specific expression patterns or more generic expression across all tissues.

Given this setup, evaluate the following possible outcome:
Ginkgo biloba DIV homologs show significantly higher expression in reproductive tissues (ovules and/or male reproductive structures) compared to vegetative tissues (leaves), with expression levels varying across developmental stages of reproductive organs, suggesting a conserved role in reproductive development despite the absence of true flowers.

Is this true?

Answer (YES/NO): NO